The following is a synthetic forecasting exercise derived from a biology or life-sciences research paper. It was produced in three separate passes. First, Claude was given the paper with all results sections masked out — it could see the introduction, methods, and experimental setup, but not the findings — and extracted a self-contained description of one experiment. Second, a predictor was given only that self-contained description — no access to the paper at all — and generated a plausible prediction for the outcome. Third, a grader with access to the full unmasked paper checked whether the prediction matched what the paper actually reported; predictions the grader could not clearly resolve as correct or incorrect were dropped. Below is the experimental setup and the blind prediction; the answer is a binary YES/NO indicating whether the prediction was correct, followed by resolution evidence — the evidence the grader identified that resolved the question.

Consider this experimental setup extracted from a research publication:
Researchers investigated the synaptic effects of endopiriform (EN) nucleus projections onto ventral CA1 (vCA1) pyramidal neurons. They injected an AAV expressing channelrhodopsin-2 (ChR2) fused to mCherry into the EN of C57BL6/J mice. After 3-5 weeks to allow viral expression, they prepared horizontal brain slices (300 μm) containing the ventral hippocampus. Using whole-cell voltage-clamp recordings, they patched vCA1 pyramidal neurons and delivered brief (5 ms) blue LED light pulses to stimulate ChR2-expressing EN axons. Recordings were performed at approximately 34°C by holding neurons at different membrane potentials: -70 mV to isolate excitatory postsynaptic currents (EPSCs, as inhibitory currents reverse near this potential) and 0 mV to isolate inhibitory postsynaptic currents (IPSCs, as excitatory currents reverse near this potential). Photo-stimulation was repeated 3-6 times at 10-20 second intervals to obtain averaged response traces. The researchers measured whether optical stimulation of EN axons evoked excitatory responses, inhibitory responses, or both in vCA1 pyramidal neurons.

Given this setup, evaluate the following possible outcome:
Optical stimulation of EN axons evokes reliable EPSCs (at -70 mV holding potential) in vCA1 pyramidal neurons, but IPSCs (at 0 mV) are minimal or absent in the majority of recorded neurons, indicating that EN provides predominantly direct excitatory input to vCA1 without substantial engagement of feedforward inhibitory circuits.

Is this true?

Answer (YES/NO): NO